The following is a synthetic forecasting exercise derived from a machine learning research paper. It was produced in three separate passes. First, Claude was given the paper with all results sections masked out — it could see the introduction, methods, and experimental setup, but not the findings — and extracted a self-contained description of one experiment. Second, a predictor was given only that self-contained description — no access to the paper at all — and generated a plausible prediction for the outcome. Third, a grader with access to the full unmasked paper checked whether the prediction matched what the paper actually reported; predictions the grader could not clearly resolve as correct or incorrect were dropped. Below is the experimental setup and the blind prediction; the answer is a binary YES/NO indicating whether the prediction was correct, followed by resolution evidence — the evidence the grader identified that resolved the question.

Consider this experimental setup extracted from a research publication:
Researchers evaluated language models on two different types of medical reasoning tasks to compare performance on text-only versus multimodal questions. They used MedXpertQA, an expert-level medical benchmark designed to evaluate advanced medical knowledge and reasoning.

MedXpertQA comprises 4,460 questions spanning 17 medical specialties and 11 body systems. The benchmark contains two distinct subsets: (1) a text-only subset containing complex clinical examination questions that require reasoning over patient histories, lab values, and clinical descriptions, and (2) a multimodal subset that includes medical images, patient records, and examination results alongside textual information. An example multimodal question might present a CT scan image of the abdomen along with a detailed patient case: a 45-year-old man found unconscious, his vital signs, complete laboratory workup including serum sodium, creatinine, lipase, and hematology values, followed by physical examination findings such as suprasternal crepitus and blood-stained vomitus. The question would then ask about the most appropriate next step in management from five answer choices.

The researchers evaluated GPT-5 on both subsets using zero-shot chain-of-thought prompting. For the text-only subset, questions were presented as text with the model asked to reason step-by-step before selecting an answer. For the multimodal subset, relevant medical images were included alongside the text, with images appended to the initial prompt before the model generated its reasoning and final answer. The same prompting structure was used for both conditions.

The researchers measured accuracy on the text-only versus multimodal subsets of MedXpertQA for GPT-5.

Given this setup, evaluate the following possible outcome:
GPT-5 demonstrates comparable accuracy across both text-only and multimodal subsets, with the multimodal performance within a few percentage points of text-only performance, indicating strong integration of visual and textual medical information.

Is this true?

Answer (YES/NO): NO